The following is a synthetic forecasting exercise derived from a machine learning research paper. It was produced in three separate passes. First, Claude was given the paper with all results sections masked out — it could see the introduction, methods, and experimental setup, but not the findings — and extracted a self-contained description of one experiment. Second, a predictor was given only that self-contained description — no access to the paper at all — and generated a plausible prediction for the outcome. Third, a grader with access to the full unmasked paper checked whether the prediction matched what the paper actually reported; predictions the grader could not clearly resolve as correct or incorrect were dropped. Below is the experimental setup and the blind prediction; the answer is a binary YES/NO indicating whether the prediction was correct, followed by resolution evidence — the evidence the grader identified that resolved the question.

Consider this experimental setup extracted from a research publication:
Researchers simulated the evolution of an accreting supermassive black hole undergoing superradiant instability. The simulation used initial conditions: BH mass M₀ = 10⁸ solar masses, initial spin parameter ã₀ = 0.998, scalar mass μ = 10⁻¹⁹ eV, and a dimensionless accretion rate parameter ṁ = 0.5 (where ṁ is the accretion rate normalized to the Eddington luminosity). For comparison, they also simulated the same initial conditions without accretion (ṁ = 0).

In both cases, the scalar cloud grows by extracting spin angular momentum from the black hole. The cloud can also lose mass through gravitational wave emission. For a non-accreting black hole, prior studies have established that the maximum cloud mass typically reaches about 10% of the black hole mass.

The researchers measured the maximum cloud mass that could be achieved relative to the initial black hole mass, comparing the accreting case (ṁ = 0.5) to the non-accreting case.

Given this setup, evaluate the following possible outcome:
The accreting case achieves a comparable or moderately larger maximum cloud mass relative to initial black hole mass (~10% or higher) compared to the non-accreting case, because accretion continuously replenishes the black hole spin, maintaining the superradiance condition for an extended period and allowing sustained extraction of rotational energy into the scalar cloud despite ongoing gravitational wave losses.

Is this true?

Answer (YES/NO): YES